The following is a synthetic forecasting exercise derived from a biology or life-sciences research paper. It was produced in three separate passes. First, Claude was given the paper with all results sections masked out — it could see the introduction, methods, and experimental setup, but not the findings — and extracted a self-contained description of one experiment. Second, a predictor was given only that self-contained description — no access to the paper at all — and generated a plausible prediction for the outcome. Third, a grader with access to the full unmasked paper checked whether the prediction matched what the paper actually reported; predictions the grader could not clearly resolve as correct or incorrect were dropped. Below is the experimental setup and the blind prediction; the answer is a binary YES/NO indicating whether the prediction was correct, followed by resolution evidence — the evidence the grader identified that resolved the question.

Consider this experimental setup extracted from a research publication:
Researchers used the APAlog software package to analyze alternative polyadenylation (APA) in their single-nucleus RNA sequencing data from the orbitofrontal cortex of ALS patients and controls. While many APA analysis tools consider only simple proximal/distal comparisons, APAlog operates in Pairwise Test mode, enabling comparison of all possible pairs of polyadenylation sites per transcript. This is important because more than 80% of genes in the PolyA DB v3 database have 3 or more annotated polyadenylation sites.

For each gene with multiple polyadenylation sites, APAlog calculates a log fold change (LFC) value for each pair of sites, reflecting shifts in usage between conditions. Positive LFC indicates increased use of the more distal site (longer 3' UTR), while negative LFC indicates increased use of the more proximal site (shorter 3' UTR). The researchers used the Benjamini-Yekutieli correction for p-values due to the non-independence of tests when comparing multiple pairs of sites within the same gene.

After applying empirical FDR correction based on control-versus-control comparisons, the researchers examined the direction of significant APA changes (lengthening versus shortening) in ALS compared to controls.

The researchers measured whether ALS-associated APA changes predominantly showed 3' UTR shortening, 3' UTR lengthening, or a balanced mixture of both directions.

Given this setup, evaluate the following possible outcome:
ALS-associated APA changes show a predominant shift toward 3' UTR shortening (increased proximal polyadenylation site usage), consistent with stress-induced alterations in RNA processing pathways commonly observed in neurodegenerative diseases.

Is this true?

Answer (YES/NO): NO